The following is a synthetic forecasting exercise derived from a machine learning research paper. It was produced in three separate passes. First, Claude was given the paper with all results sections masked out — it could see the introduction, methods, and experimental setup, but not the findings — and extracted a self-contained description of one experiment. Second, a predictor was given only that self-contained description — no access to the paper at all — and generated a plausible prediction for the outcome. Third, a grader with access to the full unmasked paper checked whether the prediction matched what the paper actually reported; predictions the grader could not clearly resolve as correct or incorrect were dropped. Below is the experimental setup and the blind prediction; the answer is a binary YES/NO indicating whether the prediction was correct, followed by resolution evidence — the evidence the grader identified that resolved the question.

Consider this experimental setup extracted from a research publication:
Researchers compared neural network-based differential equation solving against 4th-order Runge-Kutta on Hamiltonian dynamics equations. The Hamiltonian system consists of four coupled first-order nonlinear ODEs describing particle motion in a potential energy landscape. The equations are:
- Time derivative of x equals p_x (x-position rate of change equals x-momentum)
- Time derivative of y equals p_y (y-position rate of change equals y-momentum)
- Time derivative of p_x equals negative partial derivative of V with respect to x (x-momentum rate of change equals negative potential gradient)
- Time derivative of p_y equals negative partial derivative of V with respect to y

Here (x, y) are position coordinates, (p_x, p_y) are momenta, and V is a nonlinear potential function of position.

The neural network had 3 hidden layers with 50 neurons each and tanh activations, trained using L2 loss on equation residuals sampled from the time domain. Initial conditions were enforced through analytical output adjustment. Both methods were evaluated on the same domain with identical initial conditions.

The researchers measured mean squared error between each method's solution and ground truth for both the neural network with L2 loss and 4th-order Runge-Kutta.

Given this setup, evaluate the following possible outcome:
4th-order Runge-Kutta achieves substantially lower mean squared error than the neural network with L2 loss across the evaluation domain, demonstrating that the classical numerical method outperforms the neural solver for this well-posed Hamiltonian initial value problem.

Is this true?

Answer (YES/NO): YES